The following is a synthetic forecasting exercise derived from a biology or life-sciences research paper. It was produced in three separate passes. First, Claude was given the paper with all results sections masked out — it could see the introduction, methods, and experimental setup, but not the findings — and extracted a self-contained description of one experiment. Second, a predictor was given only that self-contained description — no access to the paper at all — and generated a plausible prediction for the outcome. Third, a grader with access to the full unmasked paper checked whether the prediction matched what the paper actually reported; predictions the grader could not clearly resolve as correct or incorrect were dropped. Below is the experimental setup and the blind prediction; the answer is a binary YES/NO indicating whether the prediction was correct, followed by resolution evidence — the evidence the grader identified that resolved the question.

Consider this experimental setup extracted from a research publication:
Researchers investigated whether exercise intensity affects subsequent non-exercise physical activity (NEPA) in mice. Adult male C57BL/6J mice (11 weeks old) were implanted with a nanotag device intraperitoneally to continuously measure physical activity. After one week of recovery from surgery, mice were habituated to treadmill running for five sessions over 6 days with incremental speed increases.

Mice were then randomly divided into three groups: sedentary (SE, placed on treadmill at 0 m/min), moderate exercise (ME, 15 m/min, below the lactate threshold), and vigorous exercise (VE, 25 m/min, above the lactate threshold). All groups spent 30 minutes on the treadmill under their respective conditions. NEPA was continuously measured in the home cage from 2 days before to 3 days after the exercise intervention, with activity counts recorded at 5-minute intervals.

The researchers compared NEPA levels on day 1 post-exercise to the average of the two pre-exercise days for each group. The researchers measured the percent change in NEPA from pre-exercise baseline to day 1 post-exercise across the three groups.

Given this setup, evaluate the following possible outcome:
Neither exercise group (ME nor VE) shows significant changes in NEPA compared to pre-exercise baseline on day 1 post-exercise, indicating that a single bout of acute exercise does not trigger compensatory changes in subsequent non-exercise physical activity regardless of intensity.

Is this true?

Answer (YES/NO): NO